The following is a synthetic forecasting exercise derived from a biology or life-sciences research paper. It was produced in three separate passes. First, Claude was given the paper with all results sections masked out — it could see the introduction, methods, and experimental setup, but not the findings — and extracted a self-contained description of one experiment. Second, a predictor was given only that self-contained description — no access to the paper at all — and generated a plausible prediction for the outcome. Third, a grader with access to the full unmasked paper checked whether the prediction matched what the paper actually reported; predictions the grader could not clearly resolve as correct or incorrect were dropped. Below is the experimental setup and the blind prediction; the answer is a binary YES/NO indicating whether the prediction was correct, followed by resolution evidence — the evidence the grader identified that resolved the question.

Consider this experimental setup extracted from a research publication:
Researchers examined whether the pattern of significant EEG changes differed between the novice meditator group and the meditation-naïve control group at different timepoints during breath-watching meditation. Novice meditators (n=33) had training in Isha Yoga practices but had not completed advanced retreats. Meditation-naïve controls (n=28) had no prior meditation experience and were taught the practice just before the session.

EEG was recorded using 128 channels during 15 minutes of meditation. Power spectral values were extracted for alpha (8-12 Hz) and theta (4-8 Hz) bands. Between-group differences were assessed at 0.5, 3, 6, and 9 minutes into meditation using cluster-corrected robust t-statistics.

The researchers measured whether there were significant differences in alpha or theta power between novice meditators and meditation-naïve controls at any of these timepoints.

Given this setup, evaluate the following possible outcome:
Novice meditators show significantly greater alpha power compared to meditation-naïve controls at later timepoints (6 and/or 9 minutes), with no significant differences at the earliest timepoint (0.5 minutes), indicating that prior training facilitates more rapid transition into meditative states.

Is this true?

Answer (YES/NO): NO